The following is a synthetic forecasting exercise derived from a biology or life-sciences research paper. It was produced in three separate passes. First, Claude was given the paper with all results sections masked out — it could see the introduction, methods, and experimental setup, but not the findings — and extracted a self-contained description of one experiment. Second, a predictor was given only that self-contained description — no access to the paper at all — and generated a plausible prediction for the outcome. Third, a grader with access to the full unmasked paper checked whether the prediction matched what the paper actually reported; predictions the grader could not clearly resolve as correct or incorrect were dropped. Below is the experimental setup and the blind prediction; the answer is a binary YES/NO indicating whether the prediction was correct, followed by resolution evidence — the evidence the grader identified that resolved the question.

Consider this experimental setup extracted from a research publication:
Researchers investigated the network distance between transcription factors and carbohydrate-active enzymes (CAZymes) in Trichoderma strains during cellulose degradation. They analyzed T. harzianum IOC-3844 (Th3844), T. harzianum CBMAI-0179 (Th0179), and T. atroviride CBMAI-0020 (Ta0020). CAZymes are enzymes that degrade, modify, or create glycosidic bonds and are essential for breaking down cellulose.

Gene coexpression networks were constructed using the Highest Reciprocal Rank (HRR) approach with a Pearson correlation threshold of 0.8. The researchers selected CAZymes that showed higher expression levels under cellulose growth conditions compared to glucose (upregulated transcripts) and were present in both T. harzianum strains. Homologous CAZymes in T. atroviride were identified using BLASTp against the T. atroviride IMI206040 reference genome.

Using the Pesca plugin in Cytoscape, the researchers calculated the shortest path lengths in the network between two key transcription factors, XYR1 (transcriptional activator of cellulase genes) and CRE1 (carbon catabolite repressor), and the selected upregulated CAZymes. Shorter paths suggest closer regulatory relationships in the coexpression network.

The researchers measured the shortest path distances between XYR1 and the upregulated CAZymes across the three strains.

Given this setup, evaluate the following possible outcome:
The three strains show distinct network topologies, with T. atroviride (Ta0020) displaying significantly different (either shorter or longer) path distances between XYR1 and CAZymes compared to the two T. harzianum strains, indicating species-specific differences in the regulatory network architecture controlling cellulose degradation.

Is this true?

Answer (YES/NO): NO